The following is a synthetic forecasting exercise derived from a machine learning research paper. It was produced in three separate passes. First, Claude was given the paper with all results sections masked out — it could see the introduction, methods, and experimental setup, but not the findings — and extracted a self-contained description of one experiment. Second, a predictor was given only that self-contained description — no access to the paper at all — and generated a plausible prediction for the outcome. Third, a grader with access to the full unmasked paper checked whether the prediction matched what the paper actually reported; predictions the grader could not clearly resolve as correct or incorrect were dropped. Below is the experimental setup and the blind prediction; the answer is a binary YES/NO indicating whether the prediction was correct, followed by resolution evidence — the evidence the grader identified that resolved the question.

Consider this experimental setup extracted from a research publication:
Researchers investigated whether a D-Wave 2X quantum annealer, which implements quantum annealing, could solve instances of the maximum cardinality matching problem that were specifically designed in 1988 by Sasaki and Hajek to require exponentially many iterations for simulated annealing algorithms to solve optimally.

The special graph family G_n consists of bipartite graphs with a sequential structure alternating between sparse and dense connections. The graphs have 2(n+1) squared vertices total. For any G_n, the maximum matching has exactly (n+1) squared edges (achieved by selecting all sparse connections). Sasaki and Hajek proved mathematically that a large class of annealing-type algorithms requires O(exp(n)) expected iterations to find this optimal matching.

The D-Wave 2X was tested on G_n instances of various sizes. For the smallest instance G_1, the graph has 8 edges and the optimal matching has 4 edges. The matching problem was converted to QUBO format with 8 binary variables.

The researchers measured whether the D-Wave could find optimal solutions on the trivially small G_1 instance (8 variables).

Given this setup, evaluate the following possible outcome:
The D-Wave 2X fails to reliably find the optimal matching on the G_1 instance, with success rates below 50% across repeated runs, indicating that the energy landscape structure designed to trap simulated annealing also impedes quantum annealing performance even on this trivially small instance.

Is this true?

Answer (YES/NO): NO